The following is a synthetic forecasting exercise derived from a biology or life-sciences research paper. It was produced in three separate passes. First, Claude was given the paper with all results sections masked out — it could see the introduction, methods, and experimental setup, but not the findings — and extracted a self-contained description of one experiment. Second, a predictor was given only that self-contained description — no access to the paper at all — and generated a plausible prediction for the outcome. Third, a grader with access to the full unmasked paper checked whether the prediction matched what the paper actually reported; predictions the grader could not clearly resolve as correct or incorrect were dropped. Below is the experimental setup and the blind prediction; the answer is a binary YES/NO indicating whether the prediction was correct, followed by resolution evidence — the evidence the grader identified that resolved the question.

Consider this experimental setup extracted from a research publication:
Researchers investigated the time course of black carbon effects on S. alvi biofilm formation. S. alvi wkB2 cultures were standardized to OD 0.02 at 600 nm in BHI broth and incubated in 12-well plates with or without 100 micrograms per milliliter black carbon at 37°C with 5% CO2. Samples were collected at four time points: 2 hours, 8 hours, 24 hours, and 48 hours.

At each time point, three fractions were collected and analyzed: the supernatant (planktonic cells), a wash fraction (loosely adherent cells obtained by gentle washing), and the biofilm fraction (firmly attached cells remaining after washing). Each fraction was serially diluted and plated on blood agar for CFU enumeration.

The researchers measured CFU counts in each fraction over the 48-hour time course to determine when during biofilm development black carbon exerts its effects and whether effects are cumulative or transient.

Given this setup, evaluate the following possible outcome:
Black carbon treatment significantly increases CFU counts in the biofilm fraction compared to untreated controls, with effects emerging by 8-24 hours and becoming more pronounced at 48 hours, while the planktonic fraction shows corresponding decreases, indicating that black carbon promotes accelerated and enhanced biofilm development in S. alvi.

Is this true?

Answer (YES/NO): NO